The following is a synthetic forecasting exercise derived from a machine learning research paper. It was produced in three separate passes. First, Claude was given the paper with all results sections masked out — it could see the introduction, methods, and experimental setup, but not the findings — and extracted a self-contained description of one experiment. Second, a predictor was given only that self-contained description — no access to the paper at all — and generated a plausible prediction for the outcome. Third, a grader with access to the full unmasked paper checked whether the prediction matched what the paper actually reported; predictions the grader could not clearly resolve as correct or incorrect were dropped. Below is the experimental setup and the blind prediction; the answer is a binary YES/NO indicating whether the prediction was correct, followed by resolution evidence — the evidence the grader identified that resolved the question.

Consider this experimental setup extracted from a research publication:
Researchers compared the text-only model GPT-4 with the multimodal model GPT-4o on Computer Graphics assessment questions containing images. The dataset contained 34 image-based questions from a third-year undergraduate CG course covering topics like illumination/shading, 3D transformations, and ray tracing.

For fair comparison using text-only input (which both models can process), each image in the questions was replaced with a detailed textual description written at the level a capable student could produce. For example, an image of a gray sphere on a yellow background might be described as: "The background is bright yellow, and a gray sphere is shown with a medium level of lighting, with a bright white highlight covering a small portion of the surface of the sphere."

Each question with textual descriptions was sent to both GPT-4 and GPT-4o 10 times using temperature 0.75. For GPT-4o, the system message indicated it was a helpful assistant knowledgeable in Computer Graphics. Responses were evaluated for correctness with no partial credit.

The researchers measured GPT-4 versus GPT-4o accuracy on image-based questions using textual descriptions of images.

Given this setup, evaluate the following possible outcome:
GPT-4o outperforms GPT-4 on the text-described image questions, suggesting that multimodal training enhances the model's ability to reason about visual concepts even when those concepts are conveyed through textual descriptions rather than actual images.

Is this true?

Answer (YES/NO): NO